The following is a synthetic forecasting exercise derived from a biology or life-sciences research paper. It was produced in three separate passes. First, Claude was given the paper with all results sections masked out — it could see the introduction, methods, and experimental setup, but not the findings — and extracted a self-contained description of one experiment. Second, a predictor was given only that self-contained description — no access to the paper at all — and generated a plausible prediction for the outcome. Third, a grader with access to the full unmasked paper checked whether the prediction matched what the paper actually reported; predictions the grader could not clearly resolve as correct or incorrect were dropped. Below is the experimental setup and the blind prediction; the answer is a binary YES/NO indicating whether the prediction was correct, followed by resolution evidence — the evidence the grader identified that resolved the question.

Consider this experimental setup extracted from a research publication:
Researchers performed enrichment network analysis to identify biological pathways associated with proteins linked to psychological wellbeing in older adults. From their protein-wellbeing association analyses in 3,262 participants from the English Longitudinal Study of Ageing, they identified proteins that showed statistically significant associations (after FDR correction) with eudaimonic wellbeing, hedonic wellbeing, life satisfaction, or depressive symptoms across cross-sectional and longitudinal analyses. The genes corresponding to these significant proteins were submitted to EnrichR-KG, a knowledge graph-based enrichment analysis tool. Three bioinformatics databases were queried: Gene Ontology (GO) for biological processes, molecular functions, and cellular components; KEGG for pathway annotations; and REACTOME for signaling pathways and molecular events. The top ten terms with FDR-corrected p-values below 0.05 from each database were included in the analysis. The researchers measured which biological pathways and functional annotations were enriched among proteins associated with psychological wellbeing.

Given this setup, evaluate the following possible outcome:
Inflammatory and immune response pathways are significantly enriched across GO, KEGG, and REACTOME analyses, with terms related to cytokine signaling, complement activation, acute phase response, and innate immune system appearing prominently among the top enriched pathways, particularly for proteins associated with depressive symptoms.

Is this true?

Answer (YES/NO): NO